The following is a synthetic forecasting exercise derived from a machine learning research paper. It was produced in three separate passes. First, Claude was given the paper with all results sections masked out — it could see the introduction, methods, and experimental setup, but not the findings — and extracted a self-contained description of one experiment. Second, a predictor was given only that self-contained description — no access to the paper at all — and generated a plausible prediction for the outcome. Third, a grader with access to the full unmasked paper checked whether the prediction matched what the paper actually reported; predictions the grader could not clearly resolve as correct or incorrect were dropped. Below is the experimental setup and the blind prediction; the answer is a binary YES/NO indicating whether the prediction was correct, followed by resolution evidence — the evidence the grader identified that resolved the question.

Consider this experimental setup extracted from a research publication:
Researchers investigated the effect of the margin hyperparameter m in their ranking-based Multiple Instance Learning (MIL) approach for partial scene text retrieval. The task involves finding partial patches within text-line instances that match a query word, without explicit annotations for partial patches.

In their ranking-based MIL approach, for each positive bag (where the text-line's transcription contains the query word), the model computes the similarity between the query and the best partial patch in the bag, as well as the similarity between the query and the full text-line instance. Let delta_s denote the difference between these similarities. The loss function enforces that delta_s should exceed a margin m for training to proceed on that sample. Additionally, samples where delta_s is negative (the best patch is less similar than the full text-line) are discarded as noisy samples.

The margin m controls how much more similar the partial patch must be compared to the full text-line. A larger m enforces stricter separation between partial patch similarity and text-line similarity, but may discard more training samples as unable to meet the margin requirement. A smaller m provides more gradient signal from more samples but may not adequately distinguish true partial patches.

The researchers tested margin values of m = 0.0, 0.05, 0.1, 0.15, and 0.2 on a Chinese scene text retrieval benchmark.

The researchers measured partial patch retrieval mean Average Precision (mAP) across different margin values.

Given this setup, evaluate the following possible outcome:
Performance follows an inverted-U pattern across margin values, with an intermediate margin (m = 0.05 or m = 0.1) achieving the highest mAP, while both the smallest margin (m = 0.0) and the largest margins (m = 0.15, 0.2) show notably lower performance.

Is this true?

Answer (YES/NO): NO